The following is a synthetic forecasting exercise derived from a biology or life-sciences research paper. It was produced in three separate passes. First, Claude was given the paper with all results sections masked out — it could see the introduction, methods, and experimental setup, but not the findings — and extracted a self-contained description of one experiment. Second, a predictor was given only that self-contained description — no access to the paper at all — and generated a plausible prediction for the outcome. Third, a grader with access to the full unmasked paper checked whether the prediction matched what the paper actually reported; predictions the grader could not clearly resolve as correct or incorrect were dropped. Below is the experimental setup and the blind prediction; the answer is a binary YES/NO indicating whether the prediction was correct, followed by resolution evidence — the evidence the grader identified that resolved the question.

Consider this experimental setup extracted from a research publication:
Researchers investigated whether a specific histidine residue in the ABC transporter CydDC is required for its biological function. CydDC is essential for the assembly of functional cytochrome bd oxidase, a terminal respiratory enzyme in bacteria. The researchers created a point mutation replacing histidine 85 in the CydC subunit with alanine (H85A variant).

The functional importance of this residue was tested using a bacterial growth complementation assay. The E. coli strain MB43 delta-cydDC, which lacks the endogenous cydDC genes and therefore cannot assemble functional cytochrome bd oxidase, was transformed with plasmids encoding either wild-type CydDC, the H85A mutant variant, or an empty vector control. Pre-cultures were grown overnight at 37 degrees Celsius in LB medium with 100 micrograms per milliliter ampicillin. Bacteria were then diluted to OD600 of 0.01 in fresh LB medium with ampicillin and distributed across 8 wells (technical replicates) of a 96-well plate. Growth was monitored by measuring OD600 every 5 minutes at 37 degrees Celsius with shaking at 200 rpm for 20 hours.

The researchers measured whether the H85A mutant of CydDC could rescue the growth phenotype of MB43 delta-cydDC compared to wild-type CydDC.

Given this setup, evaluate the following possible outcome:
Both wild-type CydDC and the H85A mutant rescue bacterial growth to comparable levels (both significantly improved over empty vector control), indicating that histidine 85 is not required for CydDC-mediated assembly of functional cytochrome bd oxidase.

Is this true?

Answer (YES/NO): NO